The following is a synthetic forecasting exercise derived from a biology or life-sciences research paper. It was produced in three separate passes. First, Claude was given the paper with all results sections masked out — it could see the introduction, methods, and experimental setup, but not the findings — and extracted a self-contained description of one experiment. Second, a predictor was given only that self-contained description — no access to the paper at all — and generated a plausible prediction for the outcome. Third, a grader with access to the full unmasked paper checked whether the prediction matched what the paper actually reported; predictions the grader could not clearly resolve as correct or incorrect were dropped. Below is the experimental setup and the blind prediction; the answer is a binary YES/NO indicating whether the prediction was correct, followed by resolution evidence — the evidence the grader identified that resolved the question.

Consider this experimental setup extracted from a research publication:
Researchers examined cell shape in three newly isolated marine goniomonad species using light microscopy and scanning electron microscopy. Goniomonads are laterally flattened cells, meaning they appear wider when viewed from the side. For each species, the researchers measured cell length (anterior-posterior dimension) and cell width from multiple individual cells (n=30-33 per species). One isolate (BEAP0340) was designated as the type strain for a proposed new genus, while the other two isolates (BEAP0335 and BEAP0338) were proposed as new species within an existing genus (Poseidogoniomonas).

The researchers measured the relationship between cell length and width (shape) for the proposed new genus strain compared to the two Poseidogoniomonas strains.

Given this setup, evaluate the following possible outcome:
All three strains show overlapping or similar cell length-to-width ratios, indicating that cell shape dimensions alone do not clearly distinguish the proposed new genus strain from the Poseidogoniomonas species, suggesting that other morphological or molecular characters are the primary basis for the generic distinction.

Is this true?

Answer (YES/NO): NO